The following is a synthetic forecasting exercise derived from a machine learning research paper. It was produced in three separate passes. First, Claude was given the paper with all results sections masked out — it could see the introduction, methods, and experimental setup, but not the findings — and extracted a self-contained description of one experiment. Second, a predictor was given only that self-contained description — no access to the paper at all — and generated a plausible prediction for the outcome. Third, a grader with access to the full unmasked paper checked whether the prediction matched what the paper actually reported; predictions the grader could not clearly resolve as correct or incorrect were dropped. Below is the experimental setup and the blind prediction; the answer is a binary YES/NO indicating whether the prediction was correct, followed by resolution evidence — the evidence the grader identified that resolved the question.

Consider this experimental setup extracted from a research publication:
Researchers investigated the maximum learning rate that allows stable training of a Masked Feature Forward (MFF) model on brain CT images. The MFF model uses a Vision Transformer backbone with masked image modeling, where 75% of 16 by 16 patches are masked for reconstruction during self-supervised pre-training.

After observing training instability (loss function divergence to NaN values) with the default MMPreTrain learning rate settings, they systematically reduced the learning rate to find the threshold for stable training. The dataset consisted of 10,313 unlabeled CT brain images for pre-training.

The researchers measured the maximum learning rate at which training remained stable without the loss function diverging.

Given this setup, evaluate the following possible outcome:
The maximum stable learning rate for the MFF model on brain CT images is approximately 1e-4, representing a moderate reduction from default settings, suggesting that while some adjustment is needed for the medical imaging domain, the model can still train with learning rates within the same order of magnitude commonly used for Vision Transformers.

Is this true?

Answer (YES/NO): NO